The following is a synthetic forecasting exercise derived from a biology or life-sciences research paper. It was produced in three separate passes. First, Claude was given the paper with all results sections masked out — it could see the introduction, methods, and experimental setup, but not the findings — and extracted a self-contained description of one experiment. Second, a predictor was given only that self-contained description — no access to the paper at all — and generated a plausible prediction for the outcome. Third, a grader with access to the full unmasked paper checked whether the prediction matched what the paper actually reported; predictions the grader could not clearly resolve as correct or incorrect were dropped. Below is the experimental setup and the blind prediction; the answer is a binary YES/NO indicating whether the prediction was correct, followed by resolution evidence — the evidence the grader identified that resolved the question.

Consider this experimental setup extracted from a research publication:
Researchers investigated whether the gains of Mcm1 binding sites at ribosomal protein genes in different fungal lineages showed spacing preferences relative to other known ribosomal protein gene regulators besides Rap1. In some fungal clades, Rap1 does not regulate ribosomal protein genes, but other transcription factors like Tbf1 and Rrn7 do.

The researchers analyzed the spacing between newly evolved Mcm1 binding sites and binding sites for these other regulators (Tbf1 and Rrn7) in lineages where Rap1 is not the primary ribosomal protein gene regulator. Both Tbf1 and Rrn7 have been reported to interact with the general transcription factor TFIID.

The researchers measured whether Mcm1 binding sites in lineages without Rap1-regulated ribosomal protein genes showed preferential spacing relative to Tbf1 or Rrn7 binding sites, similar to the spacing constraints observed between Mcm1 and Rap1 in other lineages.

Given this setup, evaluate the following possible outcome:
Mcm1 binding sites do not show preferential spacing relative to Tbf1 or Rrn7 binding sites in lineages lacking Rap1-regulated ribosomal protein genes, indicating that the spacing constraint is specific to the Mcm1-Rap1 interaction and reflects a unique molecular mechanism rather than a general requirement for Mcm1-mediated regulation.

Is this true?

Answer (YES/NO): NO